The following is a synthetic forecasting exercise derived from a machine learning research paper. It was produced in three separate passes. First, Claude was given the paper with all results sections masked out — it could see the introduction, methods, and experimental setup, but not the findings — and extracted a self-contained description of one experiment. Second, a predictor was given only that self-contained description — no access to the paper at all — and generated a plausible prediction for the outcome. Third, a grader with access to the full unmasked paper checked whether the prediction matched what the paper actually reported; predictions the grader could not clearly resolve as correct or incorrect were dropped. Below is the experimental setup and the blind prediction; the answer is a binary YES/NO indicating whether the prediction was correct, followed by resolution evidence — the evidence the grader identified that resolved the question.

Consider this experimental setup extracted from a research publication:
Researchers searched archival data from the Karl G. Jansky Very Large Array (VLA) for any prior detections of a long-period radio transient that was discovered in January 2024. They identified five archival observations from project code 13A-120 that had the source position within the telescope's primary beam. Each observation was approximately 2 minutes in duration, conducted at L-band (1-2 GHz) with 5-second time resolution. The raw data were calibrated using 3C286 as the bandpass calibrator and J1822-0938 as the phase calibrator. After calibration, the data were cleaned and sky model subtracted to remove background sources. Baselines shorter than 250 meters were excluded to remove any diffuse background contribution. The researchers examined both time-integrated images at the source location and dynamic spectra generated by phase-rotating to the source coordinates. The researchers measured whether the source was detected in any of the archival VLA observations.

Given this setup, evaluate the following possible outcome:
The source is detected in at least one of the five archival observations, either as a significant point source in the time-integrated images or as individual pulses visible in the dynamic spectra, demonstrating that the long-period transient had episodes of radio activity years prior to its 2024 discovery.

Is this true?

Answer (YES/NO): NO